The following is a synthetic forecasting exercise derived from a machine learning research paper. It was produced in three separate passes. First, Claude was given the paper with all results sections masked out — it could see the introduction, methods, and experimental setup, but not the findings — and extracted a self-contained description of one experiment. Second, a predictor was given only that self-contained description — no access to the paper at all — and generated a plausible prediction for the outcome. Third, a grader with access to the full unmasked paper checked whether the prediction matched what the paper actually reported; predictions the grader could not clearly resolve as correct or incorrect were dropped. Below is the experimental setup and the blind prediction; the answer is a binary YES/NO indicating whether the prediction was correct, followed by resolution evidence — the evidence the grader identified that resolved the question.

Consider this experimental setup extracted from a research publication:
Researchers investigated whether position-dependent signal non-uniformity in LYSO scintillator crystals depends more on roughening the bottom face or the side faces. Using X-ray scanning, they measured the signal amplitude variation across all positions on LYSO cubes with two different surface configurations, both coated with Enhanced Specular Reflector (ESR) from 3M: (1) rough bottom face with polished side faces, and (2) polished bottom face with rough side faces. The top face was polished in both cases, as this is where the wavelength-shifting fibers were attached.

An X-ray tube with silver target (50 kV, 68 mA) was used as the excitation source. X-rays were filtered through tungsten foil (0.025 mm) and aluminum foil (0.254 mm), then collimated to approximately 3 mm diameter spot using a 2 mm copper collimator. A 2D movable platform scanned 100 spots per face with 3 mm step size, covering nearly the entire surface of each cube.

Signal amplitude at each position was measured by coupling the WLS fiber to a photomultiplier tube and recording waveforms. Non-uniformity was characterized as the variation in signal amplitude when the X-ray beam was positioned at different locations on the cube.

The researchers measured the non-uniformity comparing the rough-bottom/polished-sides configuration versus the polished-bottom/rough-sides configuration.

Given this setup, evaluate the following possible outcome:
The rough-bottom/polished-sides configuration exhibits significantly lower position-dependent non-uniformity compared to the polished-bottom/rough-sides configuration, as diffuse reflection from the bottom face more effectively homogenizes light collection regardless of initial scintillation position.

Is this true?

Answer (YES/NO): NO